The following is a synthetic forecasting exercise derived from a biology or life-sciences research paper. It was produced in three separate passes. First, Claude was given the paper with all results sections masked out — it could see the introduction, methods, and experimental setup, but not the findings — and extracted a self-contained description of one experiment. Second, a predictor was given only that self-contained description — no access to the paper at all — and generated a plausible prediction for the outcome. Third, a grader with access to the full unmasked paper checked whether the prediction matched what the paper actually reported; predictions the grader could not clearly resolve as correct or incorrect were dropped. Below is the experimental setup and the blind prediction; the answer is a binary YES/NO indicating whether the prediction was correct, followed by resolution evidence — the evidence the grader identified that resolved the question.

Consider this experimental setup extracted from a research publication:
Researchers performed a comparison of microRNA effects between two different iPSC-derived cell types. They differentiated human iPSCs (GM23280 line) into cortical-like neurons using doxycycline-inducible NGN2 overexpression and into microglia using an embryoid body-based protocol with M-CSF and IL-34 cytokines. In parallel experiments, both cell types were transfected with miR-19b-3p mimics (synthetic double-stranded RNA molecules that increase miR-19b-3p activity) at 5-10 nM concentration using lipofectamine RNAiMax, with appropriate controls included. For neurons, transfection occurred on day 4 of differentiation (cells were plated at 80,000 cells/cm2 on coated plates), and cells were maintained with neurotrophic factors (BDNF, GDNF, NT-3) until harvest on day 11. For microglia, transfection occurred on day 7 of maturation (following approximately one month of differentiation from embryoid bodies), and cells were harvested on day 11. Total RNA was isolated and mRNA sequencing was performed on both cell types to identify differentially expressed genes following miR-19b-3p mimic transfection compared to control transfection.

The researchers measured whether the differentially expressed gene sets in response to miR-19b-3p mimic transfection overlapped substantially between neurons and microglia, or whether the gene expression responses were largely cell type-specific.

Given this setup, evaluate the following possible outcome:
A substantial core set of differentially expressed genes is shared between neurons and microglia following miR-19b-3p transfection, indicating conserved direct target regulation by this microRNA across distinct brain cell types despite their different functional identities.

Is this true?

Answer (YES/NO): NO